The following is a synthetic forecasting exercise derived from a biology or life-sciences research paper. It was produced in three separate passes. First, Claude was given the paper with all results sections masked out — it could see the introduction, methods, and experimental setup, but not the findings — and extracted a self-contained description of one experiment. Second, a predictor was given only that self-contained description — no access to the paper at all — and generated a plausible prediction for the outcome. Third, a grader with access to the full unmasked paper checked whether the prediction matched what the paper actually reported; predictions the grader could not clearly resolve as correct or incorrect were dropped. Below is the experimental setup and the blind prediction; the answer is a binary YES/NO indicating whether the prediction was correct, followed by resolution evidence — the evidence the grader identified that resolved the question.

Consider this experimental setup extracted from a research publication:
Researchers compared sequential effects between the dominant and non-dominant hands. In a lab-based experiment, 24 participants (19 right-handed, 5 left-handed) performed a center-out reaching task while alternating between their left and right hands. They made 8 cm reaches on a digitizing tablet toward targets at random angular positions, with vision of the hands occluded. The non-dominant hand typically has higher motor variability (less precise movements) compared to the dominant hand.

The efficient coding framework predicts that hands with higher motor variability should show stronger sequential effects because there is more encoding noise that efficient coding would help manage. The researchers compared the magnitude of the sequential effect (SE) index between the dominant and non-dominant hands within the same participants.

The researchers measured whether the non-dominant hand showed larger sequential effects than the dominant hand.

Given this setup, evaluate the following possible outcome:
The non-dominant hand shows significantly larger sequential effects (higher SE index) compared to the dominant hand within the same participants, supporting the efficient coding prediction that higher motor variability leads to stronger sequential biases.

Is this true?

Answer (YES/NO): YES